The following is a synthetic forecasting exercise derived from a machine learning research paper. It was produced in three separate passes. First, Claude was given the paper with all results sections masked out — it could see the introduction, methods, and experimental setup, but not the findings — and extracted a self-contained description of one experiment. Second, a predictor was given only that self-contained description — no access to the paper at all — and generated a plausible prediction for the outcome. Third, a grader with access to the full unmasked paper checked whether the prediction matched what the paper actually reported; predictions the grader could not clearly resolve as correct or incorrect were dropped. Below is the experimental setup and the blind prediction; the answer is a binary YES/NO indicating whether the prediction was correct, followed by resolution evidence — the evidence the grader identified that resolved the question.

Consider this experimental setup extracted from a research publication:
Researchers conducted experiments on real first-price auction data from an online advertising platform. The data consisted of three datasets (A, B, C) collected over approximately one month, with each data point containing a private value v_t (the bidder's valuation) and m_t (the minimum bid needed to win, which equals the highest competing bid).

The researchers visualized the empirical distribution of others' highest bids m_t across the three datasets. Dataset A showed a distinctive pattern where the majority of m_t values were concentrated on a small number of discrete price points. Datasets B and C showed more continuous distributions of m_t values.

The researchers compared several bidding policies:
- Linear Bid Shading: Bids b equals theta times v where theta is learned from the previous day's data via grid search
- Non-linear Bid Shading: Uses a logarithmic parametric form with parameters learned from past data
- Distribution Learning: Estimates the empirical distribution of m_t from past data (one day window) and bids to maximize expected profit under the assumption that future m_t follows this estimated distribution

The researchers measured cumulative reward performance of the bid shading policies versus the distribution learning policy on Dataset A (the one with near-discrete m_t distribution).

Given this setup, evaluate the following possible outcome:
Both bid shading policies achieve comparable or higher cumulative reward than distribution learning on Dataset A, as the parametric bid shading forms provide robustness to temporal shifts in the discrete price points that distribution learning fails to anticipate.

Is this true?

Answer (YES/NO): NO